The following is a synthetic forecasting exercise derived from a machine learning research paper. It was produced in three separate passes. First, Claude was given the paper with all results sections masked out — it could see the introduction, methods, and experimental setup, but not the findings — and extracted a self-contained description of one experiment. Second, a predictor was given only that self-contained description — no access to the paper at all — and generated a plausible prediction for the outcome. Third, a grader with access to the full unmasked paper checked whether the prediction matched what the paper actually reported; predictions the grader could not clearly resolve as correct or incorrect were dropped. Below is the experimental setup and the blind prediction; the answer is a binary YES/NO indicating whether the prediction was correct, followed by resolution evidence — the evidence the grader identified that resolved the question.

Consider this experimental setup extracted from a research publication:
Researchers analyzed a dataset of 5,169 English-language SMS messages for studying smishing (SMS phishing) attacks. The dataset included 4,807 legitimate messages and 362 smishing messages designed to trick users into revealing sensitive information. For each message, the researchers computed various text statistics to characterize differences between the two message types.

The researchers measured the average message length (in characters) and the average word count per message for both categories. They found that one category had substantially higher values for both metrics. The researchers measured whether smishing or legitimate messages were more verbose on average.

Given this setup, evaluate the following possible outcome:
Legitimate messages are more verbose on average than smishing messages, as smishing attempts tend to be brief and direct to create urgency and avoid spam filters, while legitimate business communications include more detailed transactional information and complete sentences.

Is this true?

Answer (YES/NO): NO